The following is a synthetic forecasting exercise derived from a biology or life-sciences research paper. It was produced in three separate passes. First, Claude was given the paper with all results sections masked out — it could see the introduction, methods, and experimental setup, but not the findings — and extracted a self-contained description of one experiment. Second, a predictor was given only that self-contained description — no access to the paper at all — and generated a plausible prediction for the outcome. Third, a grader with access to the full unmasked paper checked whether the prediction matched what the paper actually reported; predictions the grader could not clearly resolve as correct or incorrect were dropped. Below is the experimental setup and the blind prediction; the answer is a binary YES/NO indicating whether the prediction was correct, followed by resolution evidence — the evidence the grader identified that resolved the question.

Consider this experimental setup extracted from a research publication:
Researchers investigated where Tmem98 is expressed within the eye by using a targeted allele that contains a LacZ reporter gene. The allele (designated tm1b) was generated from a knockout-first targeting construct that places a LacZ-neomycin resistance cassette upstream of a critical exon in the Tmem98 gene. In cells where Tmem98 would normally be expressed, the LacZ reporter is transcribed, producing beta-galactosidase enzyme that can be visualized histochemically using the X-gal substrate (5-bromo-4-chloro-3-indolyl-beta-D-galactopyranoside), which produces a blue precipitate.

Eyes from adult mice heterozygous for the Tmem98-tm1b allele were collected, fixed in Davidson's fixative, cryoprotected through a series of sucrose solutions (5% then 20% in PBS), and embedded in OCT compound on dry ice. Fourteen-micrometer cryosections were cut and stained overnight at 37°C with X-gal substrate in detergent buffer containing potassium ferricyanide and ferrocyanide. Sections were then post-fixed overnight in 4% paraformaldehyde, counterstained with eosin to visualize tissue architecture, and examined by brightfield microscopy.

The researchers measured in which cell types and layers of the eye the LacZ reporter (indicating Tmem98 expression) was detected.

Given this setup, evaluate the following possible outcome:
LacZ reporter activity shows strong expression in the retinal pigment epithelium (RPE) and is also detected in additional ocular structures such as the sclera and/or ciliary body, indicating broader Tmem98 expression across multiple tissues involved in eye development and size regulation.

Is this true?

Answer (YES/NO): YES